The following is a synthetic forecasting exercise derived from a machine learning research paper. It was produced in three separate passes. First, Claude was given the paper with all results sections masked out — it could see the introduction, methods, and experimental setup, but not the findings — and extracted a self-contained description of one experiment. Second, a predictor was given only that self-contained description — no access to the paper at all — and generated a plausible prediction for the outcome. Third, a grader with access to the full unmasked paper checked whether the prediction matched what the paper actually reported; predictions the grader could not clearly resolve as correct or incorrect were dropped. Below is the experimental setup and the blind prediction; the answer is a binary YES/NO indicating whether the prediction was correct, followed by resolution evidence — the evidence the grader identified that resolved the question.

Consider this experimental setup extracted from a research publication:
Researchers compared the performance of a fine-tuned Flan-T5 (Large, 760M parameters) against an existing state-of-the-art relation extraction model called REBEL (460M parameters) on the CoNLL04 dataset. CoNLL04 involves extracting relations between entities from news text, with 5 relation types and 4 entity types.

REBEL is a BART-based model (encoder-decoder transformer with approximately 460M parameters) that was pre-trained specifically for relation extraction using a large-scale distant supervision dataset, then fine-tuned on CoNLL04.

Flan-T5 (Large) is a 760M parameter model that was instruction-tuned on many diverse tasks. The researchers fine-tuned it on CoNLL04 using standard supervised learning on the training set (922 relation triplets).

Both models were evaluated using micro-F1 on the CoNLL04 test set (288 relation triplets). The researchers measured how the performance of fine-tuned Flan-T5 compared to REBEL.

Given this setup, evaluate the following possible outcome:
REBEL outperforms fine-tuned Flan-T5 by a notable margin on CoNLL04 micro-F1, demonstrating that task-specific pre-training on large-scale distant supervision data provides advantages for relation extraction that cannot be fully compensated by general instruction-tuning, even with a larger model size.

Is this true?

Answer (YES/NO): NO